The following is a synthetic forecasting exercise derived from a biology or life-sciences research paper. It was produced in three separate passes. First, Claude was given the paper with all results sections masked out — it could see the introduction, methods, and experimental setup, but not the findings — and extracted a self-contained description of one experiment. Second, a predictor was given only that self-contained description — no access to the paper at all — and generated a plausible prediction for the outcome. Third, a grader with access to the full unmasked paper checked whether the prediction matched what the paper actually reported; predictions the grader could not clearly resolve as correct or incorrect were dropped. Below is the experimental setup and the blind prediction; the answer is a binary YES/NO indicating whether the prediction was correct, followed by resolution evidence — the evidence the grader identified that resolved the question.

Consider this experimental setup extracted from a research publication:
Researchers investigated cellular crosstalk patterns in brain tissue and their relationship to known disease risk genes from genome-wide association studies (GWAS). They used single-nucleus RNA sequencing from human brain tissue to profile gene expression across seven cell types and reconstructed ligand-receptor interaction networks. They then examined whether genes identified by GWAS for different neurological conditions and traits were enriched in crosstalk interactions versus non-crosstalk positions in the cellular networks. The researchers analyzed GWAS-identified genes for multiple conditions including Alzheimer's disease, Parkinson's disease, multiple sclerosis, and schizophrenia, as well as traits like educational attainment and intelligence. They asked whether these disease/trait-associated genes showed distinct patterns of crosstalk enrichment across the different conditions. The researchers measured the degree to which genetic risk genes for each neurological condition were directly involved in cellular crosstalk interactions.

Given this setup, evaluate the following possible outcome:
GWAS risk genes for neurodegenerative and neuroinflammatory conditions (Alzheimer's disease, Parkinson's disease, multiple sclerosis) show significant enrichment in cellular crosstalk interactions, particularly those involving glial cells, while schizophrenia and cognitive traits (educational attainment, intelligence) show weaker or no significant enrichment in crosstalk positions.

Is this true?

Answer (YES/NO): NO